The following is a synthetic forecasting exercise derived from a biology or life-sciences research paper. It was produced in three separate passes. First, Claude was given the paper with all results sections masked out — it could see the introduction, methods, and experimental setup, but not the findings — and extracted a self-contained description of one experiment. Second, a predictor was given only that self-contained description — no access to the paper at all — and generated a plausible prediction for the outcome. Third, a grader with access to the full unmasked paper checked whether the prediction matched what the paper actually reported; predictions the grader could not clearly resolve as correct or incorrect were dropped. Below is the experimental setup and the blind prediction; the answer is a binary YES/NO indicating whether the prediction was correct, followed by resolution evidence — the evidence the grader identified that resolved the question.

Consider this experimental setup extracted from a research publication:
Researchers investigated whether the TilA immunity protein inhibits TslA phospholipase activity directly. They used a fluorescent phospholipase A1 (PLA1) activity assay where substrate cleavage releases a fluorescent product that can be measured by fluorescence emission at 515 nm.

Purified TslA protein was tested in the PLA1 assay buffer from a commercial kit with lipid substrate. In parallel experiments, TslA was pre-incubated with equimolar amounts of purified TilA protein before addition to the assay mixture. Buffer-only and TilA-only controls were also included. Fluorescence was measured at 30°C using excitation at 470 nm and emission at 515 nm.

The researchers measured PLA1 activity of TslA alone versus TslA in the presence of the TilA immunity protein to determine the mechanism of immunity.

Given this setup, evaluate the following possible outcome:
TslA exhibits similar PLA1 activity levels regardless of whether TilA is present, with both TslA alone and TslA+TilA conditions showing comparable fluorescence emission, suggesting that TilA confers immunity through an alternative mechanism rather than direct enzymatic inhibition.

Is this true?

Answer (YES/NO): NO